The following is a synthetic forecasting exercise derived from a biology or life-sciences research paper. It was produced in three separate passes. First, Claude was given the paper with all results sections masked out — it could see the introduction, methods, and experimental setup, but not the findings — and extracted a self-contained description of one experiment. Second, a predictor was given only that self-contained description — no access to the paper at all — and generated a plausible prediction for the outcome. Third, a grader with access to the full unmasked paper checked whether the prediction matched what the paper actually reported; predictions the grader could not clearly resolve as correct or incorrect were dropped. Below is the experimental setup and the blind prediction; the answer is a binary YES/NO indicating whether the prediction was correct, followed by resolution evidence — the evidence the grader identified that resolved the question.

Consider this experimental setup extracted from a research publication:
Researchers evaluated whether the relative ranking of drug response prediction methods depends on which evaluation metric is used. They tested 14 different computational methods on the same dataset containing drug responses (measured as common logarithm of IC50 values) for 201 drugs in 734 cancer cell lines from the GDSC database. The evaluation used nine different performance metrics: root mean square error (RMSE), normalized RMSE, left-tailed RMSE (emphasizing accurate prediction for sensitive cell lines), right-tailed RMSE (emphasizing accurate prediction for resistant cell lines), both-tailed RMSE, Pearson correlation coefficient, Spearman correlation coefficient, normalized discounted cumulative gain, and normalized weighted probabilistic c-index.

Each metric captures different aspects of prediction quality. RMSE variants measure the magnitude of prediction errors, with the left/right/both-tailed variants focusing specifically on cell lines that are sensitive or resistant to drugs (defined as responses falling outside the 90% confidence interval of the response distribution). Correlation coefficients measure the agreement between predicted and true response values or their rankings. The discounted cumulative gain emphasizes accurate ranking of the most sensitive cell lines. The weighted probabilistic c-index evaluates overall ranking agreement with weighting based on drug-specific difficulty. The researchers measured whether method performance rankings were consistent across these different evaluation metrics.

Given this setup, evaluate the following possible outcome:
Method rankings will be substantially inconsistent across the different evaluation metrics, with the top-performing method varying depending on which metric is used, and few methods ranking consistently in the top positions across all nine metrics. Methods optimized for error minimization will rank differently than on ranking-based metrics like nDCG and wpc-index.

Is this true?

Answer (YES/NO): NO